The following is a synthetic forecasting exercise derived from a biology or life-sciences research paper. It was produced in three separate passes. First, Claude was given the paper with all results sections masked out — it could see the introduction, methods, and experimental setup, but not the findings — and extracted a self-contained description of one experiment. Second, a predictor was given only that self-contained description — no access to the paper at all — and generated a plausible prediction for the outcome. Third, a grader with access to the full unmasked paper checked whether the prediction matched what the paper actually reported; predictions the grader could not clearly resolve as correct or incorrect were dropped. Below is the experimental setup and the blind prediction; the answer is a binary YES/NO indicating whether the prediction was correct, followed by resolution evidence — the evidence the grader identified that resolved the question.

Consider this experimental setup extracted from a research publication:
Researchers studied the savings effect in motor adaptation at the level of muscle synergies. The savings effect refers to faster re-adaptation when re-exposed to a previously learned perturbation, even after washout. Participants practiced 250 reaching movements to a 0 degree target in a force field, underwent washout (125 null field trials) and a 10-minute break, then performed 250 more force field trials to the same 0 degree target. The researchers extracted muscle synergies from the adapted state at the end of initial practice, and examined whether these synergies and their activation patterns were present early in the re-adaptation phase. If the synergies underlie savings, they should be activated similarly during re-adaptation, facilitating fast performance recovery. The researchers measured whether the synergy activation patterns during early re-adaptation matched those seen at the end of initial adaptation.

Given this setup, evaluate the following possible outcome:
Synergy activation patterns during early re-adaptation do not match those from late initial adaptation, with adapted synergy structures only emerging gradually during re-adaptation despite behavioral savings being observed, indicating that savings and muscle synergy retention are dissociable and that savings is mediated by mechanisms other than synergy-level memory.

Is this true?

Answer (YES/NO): NO